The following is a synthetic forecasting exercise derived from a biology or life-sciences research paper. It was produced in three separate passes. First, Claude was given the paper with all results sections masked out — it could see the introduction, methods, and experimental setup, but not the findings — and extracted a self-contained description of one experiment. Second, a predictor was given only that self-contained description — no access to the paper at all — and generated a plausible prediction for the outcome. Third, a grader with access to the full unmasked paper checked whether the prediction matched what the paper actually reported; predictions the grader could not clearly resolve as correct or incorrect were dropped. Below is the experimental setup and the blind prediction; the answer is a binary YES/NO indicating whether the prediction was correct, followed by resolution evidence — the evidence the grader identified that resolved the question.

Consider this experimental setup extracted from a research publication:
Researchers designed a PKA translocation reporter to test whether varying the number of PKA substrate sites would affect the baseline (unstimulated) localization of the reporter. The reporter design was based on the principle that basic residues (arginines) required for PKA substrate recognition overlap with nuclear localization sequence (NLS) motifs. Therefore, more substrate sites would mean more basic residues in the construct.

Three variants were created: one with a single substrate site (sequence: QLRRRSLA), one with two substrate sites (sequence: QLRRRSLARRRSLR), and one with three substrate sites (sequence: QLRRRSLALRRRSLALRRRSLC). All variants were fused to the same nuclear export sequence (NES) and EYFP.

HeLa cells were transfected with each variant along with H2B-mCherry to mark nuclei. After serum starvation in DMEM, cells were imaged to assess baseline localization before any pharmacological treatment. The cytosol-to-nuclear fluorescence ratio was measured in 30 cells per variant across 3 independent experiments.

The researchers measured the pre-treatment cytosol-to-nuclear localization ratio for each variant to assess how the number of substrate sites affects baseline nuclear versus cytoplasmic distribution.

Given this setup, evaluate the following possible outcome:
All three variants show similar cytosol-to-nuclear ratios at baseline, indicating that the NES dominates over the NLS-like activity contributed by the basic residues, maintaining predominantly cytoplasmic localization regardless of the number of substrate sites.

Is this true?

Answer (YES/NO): NO